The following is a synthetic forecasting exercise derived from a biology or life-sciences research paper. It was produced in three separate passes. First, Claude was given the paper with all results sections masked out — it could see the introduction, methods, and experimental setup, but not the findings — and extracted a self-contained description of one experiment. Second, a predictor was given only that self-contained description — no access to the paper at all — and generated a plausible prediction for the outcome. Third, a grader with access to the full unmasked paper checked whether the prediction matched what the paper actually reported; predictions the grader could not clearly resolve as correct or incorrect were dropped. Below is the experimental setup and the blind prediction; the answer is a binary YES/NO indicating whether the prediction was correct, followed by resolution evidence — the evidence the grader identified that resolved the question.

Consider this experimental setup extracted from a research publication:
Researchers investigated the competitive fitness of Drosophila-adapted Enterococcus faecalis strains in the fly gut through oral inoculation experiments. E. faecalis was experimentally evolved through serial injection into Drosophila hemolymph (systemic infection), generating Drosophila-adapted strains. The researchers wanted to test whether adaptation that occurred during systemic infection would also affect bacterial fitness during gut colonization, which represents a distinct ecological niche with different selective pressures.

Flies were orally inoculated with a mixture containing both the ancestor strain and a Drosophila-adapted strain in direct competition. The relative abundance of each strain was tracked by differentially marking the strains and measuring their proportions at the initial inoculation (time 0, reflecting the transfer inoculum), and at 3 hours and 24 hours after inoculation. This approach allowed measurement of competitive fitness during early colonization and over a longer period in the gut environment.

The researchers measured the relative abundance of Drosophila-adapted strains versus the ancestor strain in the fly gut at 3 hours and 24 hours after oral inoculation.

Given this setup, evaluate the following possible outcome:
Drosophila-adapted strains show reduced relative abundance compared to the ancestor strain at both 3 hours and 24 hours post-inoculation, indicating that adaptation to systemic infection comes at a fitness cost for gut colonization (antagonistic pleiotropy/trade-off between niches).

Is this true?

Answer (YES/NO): NO